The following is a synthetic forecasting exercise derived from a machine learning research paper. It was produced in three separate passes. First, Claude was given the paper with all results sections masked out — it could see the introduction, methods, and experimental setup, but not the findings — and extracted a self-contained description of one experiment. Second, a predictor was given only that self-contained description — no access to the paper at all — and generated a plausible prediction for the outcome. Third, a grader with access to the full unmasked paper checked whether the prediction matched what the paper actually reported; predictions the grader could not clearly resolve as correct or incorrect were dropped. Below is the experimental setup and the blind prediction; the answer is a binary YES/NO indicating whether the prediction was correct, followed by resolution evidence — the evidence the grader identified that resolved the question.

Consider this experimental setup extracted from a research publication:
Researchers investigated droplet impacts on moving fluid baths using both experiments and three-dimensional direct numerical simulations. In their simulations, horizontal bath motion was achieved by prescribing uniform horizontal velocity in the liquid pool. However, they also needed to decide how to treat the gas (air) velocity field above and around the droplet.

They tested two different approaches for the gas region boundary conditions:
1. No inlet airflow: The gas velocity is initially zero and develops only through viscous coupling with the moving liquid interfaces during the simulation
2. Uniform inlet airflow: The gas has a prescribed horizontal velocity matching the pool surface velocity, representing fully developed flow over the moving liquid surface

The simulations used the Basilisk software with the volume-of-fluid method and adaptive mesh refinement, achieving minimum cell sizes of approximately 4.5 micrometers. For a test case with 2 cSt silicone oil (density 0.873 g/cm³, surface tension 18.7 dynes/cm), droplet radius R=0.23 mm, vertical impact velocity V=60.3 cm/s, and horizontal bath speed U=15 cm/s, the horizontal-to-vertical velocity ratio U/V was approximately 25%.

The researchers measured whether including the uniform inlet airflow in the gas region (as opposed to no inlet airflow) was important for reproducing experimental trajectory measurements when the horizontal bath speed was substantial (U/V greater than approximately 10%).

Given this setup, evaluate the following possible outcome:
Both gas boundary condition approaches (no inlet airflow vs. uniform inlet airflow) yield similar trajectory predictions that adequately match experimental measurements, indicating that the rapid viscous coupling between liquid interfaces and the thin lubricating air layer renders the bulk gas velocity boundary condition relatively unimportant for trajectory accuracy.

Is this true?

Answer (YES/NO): NO